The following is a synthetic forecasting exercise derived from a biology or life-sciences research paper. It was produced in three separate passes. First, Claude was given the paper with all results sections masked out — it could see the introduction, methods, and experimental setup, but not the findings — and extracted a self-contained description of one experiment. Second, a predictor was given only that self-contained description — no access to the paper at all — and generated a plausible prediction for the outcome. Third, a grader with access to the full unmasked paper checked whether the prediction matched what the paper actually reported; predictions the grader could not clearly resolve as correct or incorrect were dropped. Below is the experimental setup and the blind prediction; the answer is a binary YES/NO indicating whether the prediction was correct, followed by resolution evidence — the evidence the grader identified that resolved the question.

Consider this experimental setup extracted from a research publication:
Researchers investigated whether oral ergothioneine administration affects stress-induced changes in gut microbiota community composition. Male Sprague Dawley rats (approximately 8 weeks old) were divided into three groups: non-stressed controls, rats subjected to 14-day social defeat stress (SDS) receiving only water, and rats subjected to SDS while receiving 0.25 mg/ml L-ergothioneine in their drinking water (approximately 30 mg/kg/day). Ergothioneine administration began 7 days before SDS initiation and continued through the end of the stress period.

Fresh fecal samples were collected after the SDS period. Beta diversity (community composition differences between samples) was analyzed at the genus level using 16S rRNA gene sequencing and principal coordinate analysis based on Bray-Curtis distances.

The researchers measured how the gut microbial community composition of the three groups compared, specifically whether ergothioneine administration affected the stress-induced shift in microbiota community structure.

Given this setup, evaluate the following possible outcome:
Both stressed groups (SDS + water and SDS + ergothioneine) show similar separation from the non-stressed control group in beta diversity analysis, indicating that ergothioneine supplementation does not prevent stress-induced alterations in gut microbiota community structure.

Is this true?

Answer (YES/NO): NO